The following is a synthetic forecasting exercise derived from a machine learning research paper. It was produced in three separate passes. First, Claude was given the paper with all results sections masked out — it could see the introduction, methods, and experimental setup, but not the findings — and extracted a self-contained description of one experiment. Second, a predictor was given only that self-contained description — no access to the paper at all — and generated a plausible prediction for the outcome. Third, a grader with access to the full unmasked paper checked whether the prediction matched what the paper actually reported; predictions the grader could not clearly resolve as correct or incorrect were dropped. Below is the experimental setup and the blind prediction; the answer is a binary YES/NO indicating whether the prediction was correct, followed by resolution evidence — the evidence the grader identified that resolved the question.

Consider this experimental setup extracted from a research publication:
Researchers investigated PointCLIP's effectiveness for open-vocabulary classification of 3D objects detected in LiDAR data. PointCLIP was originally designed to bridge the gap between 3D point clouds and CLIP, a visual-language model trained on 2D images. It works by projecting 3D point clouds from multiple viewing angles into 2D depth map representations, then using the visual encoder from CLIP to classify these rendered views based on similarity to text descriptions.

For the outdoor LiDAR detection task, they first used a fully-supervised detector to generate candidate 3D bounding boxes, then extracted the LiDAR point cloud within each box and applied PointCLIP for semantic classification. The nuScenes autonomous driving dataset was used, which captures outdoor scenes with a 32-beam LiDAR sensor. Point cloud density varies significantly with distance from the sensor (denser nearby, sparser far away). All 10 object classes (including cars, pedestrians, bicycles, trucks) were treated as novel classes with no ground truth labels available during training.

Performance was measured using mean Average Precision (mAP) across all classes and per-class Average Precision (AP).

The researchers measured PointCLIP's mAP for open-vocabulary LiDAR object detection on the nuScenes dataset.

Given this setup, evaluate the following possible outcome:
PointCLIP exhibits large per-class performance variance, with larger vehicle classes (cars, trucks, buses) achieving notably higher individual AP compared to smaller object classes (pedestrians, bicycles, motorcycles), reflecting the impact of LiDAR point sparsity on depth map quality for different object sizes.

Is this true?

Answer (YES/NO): NO